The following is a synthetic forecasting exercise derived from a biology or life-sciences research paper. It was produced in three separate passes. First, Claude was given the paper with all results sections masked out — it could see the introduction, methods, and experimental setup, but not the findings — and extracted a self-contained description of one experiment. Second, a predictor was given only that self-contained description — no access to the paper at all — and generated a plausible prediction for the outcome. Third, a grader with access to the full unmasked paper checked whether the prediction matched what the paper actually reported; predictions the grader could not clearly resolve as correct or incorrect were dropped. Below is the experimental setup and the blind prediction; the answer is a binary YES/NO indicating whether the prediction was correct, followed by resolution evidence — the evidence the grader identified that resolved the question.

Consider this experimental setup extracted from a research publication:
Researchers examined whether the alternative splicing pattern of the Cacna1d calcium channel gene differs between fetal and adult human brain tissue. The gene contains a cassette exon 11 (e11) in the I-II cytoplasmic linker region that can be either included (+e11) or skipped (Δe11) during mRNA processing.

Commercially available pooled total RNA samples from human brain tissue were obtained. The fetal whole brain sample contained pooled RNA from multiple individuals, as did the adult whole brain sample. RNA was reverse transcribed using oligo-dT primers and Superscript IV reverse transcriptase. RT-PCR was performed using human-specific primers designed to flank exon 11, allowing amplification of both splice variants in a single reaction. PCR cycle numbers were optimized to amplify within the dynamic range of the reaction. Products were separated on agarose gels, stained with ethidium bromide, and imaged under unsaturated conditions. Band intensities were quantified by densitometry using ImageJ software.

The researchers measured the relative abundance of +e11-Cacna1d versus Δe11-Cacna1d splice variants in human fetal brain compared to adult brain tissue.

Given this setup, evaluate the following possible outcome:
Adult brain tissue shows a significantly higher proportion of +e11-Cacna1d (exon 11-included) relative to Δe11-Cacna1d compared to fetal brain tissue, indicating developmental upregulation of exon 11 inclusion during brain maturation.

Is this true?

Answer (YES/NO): YES